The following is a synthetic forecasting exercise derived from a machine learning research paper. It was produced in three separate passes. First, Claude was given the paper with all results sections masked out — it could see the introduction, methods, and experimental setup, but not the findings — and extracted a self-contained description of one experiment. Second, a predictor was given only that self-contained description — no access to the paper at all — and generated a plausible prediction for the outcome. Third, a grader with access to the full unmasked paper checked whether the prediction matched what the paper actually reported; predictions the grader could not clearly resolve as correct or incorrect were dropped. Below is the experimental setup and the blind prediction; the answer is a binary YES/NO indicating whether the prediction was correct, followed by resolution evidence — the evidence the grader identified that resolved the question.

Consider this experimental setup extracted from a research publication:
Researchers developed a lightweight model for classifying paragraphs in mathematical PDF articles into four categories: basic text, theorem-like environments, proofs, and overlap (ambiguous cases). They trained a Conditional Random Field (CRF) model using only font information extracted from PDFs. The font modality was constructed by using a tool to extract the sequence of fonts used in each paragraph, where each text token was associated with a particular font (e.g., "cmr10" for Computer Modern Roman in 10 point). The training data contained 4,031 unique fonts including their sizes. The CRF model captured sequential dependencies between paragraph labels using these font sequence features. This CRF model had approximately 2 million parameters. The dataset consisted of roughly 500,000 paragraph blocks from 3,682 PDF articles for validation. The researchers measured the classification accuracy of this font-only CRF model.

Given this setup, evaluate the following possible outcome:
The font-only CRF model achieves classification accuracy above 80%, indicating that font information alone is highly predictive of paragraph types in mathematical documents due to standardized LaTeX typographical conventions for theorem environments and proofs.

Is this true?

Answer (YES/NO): NO